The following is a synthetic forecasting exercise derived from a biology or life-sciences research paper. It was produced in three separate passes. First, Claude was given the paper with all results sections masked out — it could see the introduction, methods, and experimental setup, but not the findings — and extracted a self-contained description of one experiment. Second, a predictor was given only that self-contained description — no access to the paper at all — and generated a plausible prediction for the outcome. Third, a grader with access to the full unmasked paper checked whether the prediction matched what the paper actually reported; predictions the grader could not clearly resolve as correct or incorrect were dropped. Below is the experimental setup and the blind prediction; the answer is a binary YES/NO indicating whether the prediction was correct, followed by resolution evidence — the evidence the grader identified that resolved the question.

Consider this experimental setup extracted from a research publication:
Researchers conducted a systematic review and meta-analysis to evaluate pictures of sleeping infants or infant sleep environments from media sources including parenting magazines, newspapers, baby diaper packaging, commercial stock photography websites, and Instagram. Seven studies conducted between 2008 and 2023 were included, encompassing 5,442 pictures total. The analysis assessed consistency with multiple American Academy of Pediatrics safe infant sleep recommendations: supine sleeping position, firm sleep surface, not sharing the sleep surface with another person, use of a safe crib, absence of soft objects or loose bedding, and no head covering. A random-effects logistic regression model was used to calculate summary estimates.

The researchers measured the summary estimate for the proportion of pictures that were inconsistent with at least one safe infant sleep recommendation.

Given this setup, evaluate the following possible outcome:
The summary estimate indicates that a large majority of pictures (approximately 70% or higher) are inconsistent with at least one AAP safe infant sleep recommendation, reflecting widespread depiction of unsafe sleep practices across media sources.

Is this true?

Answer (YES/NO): YES